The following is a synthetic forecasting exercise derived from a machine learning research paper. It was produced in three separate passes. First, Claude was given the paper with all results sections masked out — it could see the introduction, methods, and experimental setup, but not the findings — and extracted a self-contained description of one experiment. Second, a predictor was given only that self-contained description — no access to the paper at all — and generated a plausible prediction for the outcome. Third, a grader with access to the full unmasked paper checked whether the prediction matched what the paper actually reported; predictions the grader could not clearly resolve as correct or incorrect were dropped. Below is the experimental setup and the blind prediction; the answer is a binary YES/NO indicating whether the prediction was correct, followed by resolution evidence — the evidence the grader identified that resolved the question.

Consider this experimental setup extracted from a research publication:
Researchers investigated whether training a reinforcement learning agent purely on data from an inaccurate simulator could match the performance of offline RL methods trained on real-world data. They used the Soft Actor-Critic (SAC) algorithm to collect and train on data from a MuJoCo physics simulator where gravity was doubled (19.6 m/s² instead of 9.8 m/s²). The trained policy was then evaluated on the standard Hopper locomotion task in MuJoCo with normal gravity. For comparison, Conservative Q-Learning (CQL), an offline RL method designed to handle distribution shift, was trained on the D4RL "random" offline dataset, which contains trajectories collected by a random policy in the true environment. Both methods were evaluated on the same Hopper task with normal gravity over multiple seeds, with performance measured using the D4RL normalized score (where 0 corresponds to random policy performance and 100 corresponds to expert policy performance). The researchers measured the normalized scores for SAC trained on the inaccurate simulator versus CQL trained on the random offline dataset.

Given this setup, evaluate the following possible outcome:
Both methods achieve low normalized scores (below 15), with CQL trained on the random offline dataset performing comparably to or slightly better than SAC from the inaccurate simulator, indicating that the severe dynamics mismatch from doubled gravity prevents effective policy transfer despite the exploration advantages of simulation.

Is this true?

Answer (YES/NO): NO